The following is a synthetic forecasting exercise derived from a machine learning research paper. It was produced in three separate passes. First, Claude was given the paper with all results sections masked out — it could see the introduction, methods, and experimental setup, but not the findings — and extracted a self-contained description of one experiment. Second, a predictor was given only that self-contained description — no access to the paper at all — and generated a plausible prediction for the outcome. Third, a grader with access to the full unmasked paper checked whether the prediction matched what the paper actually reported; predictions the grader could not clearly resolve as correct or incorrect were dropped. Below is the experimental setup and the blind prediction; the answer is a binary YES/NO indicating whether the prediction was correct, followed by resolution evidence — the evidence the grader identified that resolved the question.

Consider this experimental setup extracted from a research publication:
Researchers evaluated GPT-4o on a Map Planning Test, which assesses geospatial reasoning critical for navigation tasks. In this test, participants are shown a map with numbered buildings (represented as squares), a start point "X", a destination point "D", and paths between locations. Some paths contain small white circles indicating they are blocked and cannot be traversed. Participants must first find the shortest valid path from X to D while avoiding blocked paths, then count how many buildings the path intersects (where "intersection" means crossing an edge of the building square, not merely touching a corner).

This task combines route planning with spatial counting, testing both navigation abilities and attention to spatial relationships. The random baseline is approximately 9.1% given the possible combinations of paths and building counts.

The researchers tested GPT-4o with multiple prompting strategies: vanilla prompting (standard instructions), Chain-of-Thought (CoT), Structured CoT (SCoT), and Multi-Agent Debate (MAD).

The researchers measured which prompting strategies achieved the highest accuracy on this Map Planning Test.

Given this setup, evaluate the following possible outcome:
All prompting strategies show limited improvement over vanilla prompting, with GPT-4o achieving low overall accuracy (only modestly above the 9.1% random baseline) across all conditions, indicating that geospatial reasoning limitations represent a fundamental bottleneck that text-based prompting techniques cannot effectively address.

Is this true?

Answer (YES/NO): NO